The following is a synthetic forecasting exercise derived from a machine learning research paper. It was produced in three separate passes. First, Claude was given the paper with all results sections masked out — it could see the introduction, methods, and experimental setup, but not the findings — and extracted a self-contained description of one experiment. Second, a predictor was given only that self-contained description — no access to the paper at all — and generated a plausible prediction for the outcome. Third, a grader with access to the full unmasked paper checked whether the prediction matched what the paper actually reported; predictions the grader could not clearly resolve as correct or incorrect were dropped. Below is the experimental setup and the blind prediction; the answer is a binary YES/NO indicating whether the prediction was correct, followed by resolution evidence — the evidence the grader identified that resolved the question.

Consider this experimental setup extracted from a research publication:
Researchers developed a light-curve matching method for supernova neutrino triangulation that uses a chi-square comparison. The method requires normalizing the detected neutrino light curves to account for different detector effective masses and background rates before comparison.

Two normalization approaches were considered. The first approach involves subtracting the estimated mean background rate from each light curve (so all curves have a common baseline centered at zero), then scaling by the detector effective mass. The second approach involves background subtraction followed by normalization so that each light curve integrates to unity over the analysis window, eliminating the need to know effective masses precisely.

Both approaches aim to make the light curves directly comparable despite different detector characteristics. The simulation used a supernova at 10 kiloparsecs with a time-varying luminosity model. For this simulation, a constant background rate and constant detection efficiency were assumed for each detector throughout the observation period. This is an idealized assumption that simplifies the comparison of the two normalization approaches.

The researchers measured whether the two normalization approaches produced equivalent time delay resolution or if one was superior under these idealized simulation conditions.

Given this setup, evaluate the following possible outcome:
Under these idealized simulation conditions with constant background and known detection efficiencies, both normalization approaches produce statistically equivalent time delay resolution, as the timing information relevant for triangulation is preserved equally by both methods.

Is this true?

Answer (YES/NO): YES